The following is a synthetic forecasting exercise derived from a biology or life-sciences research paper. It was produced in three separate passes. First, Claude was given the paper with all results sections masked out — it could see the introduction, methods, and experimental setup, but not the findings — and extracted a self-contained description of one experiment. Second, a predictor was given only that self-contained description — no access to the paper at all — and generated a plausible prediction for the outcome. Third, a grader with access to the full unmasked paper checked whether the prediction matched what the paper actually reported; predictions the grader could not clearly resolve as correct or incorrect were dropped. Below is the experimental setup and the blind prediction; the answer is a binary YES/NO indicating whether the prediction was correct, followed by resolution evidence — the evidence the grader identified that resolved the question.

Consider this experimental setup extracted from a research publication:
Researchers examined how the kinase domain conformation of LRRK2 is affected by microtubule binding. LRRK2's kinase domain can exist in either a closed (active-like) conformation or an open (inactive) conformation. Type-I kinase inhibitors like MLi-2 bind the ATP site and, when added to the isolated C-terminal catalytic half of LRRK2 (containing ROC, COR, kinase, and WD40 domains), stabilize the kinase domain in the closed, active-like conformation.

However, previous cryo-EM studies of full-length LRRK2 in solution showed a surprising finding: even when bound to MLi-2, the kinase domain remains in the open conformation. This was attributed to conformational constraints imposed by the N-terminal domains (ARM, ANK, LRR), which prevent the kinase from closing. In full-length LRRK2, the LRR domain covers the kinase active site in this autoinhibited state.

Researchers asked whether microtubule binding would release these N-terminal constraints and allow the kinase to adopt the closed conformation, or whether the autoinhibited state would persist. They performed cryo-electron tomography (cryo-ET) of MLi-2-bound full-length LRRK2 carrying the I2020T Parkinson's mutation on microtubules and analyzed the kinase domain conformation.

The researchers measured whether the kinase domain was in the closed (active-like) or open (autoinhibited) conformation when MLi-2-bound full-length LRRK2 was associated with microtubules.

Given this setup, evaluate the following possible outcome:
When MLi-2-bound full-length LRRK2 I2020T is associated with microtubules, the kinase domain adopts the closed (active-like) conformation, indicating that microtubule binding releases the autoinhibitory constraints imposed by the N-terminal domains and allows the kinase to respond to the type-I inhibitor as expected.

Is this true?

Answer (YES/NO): NO